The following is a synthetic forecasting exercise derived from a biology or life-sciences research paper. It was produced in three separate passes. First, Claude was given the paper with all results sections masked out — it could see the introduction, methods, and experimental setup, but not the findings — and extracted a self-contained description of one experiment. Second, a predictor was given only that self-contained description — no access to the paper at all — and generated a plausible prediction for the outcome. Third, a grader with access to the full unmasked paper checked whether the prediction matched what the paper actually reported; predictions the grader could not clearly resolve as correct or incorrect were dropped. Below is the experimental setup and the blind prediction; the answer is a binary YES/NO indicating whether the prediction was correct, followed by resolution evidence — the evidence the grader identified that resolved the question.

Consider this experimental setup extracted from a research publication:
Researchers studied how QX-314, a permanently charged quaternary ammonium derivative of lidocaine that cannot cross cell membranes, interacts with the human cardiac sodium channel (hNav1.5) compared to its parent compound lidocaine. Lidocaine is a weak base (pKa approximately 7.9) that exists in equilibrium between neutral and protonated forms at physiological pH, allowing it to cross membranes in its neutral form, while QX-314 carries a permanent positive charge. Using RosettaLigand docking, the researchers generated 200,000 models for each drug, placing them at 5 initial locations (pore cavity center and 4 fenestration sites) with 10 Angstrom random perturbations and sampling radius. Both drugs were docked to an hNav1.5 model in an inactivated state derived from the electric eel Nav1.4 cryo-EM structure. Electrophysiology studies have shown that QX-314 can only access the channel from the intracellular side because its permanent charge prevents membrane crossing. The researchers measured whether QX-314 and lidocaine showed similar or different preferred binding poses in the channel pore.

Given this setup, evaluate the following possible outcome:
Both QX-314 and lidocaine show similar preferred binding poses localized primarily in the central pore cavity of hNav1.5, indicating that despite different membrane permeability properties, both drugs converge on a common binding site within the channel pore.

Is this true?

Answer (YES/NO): YES